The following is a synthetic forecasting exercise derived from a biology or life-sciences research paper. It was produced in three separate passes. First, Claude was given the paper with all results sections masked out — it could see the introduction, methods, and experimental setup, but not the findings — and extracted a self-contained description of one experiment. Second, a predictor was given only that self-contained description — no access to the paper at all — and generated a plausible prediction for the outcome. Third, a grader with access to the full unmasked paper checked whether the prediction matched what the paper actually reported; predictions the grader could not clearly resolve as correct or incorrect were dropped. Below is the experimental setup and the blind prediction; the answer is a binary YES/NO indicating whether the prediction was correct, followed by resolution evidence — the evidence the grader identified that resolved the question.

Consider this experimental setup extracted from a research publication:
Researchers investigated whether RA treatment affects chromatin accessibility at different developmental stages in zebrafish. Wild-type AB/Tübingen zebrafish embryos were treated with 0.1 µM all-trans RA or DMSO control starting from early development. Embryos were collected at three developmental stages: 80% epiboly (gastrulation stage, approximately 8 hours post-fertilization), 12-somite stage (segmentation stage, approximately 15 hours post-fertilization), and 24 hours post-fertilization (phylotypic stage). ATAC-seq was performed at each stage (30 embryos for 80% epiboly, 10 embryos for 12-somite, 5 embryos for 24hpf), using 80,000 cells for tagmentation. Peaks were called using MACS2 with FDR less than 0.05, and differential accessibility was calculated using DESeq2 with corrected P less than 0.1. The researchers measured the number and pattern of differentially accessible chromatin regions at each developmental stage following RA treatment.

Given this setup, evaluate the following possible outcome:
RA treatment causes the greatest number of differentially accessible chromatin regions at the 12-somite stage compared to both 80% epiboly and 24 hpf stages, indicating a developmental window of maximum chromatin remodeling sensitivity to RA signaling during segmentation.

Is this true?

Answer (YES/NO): NO